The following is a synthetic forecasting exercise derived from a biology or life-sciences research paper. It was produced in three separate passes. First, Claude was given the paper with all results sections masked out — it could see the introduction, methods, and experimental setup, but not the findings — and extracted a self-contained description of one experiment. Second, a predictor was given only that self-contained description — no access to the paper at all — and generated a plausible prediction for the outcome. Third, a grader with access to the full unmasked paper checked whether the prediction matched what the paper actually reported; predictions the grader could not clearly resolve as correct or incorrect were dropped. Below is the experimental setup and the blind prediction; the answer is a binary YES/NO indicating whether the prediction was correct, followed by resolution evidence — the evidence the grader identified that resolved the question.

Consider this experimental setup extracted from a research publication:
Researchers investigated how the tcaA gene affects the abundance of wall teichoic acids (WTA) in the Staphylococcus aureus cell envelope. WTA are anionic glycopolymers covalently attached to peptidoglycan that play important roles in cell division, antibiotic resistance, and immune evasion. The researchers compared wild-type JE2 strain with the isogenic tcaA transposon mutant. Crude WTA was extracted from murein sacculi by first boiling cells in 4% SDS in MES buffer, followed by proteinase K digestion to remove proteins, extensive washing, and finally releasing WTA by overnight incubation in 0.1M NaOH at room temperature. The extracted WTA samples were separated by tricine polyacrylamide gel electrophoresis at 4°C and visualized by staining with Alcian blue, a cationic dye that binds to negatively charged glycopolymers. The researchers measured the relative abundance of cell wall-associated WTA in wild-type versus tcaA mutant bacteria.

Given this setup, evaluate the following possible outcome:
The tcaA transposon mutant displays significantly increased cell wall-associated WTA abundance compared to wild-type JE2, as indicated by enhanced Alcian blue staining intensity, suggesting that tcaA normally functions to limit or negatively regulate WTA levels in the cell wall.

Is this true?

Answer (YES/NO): NO